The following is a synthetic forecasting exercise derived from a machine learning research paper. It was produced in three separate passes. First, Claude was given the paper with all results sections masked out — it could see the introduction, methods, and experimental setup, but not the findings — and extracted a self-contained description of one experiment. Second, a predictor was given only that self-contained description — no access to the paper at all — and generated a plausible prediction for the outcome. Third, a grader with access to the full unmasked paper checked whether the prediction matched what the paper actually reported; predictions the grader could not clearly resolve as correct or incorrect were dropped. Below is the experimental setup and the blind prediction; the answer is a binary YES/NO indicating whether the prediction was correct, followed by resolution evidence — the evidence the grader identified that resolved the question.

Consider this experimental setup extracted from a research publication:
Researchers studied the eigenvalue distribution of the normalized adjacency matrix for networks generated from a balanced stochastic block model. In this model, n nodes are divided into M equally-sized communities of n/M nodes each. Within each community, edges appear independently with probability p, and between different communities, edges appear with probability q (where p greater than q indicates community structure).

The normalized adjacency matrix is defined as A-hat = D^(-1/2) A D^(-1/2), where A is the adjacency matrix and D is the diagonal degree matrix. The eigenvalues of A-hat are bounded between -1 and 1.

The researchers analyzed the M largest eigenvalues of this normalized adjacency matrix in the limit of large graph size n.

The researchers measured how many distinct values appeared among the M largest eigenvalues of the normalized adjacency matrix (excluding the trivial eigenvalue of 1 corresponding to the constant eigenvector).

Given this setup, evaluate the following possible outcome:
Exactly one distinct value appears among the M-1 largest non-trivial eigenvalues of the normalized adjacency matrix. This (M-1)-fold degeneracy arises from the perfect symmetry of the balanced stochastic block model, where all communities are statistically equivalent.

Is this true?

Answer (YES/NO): YES